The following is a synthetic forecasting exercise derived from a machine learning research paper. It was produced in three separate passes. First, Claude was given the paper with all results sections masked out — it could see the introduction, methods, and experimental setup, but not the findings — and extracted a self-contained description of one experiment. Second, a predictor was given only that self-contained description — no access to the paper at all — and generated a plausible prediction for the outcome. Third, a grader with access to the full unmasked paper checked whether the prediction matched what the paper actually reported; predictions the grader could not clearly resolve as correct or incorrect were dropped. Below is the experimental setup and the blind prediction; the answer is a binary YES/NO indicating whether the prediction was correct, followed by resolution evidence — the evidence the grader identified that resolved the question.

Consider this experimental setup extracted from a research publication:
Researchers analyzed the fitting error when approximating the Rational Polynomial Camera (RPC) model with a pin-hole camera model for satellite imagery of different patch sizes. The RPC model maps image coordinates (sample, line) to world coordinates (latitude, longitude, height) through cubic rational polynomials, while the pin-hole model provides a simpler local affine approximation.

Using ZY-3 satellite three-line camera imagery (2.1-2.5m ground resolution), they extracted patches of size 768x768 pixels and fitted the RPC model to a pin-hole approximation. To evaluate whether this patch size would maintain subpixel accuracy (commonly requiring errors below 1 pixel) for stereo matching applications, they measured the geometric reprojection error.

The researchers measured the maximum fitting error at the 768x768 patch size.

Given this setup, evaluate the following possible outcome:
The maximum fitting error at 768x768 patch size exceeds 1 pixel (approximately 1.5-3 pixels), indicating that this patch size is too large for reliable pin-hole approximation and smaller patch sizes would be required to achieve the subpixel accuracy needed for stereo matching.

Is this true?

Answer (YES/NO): NO